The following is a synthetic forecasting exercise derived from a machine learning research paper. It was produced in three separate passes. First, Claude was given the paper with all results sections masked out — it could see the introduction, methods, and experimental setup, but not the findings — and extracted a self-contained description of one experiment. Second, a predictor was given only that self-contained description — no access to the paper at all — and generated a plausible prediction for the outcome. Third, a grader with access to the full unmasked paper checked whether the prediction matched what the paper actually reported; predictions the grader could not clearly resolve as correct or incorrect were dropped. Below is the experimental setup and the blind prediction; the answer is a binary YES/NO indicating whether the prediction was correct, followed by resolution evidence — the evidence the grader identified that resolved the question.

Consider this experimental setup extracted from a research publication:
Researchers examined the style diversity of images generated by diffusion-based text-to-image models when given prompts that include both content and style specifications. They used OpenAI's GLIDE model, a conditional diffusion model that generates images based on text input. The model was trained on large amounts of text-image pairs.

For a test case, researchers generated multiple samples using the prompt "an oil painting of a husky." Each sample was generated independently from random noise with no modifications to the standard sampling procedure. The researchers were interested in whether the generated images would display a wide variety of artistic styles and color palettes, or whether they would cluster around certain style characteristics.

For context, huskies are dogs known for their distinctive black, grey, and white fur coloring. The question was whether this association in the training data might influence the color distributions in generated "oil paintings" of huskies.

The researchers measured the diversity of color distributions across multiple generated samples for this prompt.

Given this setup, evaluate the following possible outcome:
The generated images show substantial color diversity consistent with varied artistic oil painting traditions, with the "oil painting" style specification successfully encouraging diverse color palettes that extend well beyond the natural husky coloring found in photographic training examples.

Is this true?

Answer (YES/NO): NO